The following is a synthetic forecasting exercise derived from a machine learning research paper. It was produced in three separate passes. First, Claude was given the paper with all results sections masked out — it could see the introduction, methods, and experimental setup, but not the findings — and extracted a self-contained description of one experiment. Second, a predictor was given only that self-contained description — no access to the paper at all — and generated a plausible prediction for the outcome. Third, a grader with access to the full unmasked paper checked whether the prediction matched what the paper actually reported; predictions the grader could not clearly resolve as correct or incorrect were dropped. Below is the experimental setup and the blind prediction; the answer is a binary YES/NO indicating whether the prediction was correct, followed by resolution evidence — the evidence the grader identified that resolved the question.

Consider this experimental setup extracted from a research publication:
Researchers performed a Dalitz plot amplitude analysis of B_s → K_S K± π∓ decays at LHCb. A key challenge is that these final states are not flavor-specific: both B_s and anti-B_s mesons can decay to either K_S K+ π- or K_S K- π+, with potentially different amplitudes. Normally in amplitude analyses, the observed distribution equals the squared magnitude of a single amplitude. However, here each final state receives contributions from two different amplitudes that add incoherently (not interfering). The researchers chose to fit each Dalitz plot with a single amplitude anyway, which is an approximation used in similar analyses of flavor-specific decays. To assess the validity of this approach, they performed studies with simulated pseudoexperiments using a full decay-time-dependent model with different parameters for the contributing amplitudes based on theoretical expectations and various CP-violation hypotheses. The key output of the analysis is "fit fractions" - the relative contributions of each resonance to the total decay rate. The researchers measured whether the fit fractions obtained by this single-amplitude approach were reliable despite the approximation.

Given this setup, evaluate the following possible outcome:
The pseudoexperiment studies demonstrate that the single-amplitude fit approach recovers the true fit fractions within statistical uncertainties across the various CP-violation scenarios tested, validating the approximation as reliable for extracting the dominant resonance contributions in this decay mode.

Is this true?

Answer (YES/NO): NO